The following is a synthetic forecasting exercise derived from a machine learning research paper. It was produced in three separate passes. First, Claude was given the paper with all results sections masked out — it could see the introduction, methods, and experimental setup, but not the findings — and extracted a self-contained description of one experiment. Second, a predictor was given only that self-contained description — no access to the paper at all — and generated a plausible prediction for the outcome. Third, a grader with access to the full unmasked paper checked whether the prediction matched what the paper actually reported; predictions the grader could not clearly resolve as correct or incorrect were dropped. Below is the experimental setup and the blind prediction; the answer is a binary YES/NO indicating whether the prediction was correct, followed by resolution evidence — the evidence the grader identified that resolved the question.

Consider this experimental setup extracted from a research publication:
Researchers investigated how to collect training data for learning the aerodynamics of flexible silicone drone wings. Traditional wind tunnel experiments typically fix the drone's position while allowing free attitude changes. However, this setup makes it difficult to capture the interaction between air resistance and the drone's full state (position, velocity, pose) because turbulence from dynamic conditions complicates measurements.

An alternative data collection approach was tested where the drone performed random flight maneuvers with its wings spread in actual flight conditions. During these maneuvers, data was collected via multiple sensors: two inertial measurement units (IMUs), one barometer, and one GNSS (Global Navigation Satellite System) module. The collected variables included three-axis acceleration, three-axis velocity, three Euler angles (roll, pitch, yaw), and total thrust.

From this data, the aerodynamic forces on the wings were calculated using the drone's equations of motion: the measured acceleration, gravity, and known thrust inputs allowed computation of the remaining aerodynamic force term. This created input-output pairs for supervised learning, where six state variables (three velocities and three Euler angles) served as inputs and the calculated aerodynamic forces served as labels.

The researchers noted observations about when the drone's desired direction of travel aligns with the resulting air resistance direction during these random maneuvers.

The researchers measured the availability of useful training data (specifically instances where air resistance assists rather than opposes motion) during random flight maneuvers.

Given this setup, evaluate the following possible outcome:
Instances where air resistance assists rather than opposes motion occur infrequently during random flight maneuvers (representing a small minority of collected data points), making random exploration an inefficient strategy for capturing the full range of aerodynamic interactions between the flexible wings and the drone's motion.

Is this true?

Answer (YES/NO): YES